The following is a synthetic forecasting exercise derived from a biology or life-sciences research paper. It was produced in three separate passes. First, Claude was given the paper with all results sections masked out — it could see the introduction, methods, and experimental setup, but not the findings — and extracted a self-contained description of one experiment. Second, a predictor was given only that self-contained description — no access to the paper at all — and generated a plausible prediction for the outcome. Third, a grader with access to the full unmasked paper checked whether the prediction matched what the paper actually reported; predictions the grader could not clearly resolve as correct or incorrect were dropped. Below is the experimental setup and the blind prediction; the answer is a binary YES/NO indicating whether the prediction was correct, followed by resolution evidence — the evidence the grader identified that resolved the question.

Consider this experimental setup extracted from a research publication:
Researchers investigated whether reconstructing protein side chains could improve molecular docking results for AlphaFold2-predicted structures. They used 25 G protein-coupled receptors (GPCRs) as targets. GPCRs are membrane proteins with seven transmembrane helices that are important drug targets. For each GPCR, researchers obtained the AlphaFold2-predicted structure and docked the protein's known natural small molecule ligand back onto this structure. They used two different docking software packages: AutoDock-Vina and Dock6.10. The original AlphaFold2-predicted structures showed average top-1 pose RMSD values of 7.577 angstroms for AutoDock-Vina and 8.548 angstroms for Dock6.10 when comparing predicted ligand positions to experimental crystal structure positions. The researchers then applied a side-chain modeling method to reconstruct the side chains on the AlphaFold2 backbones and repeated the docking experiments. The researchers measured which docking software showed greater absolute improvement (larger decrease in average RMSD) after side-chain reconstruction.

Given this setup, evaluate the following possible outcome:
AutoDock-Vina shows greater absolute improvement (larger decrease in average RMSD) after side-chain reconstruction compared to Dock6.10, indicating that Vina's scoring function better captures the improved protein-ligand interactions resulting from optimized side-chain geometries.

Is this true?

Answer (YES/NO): NO